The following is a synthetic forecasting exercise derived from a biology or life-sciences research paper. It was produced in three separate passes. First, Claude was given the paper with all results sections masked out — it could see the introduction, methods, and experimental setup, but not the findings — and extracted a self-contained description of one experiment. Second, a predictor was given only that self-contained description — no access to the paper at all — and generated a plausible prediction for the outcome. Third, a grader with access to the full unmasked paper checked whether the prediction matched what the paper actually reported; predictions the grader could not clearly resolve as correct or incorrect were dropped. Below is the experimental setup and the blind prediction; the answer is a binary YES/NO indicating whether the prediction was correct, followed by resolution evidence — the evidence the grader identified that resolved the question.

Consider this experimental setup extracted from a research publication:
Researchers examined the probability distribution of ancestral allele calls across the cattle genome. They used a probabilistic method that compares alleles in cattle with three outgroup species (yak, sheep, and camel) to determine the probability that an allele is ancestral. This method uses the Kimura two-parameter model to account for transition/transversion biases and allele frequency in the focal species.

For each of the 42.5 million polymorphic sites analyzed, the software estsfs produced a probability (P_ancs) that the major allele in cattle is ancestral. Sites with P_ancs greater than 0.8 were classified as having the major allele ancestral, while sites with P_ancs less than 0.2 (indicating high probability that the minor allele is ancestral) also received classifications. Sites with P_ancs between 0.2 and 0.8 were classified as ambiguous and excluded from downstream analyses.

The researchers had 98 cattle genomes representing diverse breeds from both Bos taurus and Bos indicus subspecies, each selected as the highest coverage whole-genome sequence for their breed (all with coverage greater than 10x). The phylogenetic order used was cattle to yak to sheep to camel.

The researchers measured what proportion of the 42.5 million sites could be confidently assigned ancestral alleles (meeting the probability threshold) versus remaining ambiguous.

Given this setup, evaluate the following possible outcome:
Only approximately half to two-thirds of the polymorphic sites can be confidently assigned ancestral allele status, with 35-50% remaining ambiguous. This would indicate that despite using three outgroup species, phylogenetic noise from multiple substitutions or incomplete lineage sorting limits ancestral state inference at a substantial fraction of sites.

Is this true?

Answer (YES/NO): NO